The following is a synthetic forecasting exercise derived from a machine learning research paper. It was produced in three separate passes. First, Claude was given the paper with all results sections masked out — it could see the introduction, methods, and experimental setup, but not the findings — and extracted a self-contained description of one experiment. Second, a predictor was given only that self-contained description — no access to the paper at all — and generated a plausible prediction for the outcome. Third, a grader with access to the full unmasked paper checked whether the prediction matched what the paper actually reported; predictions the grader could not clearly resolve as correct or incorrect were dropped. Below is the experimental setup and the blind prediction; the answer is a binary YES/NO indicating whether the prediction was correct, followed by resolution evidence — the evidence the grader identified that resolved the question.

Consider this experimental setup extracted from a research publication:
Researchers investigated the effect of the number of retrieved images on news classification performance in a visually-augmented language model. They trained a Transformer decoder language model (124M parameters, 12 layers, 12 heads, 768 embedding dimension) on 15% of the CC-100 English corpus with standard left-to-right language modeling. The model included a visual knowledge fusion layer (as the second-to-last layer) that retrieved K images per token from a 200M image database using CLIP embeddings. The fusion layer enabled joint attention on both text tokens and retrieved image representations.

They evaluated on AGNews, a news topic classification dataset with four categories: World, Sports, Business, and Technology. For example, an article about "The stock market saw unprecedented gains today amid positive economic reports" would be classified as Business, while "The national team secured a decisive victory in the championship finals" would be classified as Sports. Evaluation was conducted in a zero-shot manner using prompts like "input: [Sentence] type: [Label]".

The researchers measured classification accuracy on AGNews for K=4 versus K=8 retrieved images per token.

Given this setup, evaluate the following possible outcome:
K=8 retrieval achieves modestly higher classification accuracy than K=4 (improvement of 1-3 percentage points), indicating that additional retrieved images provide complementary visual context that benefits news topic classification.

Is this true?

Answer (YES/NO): NO